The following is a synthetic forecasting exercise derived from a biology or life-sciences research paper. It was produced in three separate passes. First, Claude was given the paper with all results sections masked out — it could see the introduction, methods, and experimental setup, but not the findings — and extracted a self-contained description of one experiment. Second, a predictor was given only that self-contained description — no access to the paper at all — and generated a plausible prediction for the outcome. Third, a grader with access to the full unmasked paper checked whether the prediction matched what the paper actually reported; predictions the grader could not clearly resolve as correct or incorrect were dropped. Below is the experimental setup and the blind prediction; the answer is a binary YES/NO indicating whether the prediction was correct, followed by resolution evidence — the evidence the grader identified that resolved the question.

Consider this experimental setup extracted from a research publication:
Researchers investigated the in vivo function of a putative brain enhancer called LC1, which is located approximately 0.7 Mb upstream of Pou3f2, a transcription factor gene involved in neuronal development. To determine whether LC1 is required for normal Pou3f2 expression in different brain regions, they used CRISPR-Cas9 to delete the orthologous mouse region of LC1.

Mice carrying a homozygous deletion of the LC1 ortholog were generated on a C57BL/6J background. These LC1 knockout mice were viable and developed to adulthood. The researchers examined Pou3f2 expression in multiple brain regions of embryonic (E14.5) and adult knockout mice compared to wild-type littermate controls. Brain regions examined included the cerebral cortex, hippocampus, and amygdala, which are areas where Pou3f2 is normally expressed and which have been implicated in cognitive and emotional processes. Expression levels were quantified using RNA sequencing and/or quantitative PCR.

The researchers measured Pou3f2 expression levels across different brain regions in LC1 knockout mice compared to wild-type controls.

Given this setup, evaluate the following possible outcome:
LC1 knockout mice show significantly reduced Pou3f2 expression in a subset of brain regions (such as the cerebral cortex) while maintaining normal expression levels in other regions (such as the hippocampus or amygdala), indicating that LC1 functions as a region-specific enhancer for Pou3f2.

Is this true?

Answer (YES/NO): NO